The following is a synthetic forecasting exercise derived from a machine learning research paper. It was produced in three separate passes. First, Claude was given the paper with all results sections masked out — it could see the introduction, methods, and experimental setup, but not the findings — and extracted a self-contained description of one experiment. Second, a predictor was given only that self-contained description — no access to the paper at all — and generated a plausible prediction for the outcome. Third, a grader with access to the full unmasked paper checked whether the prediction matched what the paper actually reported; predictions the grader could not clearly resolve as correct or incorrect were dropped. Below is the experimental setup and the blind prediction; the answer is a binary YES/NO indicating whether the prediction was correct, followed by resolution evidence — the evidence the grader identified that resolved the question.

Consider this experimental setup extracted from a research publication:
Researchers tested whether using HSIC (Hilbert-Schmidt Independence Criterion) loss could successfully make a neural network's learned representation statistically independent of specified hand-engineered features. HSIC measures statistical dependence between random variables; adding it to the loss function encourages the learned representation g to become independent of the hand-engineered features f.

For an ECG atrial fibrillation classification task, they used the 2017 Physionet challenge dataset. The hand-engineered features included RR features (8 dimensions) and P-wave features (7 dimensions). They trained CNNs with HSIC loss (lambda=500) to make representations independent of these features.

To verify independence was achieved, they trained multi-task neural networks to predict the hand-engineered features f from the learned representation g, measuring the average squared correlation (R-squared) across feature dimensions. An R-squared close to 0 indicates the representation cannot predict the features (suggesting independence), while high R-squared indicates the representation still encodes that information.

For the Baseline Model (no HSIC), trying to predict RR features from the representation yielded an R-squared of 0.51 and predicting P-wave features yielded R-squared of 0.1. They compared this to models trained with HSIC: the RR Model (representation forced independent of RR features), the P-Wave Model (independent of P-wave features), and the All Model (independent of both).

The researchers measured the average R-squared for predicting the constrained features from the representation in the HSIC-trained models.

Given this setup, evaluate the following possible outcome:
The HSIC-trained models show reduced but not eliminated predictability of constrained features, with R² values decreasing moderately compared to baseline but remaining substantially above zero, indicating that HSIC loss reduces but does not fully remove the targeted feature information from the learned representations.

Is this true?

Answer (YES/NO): NO